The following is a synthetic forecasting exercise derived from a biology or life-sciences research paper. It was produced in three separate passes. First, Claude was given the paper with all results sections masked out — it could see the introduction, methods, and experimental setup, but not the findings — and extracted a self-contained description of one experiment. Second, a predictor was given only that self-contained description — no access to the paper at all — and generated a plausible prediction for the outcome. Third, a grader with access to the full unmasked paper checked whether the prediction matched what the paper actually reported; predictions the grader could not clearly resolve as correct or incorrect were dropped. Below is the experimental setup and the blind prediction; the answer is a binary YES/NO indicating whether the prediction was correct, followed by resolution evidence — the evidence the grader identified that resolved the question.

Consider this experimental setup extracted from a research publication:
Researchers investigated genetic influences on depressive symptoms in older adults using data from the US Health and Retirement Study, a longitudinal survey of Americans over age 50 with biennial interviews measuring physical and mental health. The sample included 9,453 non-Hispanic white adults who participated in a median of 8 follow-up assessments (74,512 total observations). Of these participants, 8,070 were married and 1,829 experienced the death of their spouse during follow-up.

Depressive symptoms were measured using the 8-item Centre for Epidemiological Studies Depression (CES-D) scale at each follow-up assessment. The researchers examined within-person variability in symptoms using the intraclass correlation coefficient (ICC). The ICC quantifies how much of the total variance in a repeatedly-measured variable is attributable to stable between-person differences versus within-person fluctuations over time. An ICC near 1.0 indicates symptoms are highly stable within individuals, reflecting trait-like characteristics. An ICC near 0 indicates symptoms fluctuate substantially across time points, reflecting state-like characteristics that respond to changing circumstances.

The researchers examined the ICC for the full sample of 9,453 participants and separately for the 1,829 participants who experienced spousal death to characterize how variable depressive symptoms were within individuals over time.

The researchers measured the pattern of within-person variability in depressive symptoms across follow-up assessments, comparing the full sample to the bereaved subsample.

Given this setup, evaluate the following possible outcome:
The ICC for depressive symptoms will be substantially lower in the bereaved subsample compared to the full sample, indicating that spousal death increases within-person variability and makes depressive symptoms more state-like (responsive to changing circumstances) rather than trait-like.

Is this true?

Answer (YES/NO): NO